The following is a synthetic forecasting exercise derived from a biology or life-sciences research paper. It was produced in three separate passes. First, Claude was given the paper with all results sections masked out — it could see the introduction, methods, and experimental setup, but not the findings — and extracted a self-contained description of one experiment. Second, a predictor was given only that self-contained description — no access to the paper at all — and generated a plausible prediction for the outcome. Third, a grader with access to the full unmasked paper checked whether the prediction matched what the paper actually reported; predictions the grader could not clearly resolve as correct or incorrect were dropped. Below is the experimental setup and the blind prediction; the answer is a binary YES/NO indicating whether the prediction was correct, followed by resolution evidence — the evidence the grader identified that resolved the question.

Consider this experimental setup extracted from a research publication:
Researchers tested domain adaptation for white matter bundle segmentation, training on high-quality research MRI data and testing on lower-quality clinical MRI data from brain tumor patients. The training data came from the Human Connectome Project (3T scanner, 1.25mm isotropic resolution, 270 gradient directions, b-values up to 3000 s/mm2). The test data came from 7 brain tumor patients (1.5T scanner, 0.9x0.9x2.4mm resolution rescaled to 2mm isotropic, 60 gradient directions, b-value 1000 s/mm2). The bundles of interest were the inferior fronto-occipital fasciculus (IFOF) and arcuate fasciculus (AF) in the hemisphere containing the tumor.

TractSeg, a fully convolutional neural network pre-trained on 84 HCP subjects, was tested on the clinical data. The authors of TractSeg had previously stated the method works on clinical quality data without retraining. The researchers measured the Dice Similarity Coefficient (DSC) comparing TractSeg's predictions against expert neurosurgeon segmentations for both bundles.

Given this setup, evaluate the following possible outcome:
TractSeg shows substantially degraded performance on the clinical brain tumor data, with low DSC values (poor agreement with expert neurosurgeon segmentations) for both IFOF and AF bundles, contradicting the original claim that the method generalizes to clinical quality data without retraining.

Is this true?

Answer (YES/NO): YES